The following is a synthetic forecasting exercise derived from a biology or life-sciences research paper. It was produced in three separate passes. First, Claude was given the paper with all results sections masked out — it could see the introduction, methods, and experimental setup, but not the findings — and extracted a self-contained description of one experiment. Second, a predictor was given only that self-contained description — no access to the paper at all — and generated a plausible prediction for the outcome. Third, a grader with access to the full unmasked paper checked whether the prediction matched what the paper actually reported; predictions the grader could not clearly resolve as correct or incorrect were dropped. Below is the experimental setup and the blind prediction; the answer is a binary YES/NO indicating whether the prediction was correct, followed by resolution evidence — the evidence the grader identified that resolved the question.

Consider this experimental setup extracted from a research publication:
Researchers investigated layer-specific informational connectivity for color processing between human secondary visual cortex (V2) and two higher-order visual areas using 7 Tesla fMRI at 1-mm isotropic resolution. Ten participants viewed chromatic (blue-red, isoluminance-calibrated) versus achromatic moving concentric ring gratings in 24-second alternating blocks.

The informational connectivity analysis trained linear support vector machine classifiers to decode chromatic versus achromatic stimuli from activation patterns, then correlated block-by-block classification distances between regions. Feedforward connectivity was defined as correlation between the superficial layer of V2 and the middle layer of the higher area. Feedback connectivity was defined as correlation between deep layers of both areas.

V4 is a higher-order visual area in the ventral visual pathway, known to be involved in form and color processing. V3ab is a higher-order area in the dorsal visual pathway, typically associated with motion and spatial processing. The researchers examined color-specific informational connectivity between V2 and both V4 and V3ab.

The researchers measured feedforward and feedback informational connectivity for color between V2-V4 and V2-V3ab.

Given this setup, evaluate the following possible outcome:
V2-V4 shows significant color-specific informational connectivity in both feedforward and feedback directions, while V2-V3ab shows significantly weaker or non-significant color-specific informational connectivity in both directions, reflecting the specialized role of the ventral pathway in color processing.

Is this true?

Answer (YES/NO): YES